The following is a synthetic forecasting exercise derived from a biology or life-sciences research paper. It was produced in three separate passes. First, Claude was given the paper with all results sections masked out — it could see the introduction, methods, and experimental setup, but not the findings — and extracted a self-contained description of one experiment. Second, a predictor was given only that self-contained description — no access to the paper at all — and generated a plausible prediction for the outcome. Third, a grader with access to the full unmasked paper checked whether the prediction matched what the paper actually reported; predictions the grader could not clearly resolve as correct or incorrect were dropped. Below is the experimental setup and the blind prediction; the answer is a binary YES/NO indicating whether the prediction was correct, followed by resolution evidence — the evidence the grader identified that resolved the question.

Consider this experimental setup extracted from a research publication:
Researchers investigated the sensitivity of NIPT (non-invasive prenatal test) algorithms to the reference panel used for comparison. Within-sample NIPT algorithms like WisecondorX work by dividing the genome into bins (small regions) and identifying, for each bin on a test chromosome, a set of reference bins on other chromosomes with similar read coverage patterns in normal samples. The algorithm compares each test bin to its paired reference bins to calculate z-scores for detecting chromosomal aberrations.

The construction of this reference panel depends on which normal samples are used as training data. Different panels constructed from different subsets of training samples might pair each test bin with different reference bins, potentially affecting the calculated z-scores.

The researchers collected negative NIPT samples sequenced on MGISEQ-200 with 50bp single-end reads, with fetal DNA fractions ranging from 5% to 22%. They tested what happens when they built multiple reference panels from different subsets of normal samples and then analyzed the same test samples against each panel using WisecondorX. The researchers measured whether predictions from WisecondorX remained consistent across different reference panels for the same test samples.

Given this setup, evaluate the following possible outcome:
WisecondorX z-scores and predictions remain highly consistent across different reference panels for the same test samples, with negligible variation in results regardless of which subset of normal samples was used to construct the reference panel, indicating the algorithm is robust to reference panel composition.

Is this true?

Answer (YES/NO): NO